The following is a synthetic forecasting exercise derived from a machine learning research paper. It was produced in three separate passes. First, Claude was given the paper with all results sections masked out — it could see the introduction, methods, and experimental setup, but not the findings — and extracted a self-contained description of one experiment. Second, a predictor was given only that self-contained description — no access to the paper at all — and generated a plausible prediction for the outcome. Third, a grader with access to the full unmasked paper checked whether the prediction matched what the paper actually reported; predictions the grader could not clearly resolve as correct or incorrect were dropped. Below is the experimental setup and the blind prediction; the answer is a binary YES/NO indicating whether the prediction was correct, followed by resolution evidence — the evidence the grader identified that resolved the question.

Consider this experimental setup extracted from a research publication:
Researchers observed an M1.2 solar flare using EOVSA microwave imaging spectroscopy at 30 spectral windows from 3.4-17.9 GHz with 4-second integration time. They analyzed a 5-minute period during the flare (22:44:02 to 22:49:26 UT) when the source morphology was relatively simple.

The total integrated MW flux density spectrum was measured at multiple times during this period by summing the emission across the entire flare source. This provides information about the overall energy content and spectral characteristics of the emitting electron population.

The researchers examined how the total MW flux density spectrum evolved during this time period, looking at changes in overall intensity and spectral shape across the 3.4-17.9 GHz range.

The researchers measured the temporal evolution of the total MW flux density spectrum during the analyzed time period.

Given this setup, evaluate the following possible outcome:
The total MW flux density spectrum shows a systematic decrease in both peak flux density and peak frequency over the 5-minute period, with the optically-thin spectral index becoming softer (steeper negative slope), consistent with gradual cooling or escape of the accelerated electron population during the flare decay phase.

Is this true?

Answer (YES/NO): NO